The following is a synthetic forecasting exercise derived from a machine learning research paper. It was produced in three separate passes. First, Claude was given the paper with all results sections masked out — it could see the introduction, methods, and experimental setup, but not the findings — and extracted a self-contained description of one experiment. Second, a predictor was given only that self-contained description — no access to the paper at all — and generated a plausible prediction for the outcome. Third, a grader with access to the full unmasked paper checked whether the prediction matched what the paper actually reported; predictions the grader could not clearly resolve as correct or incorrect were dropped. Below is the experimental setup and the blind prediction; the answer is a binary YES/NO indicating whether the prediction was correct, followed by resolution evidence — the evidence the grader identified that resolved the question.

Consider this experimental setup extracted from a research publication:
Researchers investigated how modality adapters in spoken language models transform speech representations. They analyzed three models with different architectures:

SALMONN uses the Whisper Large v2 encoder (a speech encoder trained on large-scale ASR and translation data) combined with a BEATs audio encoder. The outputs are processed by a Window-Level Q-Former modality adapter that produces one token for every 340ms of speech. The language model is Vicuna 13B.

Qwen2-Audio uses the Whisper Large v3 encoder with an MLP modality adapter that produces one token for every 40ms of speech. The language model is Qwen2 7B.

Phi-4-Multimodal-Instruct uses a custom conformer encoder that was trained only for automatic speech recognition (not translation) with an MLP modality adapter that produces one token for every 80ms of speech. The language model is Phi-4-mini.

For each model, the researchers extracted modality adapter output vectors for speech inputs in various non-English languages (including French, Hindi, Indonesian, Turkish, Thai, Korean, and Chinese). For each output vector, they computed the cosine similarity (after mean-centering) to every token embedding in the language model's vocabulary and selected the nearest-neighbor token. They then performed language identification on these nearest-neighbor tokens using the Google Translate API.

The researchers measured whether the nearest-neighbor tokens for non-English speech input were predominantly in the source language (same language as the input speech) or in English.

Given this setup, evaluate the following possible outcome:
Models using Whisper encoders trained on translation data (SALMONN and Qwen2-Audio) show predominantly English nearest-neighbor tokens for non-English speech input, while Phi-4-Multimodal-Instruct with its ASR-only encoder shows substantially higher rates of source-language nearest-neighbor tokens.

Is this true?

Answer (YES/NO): NO